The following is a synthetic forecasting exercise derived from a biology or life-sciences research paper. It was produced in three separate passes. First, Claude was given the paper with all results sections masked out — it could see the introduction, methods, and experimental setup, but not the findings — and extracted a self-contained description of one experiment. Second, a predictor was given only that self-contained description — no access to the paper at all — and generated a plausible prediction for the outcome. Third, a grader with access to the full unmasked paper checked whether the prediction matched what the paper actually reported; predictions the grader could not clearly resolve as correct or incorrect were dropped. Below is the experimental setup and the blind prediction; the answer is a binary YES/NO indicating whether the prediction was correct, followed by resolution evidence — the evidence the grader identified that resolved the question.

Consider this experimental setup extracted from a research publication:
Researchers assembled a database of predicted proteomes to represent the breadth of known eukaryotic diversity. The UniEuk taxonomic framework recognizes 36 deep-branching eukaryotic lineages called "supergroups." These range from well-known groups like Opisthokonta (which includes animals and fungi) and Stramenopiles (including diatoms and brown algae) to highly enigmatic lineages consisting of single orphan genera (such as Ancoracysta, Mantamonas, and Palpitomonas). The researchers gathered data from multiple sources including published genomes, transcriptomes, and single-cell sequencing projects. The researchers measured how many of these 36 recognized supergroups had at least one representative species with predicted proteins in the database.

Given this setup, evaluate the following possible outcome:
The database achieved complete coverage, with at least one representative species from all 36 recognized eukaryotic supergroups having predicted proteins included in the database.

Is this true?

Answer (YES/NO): NO